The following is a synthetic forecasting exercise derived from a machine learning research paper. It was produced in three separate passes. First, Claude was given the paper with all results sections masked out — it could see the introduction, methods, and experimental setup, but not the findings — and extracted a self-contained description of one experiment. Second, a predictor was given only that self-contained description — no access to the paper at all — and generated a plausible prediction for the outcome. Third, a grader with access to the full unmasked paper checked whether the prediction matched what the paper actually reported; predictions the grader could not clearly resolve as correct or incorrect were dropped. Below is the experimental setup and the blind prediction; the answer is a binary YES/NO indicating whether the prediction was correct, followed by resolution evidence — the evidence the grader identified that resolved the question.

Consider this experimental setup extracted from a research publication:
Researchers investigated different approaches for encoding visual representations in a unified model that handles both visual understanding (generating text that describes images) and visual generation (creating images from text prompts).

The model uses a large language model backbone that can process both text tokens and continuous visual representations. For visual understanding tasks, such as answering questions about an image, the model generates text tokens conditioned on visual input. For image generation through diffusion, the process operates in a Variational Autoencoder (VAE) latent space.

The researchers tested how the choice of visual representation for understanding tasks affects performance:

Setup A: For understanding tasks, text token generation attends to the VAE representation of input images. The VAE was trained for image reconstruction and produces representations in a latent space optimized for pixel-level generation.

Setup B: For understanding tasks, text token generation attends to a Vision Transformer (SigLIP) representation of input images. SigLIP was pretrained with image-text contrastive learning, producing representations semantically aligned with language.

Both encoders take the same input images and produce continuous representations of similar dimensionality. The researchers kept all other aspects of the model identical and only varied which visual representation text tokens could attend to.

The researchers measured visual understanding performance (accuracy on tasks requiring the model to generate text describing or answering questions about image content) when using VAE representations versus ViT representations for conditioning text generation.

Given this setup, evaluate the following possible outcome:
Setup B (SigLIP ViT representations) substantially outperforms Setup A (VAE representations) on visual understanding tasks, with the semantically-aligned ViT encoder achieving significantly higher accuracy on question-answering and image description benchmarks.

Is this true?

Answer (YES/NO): YES